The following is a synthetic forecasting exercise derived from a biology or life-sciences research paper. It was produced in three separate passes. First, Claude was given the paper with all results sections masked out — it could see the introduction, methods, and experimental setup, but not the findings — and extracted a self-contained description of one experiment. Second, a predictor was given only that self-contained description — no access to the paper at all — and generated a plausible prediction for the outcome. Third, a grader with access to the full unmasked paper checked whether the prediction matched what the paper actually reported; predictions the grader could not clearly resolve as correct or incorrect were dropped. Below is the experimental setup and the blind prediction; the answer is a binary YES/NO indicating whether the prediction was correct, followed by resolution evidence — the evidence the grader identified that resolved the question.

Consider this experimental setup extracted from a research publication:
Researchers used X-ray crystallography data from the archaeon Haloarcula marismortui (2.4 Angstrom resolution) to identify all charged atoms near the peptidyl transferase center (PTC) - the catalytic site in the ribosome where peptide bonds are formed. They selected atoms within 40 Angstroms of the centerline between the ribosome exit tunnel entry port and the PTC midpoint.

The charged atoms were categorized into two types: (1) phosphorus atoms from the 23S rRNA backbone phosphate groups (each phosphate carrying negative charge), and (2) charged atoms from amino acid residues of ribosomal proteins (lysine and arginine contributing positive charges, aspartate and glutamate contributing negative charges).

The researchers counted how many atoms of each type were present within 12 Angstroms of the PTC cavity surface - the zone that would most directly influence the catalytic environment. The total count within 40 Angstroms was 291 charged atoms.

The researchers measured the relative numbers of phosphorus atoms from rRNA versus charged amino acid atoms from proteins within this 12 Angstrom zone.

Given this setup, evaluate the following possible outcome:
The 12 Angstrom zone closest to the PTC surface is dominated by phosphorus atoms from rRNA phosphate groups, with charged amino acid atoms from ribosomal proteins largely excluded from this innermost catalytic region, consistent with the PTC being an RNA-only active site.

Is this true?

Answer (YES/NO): YES